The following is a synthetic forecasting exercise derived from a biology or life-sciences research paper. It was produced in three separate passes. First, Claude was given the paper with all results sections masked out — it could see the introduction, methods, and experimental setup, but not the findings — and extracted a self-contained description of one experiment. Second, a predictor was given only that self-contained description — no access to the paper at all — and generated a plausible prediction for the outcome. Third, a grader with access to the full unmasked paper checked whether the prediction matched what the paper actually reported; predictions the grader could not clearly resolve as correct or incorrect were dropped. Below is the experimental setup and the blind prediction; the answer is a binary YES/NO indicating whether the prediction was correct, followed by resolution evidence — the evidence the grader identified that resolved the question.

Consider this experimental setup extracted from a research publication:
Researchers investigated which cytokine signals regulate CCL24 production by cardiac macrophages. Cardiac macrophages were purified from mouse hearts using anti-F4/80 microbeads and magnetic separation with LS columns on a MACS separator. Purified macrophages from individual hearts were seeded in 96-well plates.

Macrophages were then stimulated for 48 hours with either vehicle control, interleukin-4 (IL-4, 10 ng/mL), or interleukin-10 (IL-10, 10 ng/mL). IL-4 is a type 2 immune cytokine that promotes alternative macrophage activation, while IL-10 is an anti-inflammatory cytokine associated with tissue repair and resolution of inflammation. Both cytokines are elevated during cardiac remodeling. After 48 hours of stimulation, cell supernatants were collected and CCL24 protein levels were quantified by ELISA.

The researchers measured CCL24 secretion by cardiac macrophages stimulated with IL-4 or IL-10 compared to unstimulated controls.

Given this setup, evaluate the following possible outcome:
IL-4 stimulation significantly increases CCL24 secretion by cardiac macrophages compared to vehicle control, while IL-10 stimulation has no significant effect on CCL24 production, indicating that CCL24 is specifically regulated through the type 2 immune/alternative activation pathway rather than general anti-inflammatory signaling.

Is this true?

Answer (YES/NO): NO